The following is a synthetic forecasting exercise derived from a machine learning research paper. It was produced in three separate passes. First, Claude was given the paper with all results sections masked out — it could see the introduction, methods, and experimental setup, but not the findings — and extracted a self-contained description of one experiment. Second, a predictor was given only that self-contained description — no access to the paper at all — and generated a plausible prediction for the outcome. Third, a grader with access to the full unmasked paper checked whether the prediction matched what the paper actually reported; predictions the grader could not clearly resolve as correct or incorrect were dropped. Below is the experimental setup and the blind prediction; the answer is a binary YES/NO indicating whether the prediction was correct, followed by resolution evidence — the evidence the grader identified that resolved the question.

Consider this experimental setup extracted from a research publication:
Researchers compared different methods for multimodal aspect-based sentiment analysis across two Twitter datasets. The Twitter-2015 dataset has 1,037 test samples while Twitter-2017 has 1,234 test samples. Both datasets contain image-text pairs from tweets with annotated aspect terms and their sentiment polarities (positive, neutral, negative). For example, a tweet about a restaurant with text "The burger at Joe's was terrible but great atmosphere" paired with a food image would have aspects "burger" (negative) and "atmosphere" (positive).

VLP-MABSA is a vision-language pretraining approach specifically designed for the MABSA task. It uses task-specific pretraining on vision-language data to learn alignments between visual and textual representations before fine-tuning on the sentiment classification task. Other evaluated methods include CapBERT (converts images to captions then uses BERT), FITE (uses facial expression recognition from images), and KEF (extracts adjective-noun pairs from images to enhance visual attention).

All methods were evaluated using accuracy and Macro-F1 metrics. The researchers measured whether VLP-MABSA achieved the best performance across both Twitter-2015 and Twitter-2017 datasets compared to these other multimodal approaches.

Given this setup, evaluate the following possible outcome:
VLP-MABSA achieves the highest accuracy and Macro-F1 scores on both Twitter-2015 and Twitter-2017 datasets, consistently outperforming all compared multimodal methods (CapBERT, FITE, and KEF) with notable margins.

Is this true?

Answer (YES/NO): NO